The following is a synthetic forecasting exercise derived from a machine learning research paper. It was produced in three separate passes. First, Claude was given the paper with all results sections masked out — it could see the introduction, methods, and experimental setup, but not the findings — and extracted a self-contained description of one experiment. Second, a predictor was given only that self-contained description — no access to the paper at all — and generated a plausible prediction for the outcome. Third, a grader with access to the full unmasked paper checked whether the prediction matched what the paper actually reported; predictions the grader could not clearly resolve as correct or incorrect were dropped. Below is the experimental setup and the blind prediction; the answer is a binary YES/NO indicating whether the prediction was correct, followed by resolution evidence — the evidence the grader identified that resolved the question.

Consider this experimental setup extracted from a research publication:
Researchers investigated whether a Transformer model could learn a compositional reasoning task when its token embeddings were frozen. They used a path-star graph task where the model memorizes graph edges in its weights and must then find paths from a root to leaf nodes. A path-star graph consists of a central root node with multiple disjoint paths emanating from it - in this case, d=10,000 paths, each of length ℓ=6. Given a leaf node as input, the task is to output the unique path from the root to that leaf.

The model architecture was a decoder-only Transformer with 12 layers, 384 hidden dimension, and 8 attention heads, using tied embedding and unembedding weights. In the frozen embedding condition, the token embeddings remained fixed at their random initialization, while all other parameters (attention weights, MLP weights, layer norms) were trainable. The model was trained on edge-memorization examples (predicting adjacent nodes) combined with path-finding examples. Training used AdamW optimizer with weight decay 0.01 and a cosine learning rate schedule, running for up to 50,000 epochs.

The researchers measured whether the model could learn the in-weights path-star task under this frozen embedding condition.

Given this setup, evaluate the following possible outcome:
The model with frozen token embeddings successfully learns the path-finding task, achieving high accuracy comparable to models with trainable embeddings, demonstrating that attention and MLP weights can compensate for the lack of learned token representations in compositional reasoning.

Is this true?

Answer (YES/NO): NO